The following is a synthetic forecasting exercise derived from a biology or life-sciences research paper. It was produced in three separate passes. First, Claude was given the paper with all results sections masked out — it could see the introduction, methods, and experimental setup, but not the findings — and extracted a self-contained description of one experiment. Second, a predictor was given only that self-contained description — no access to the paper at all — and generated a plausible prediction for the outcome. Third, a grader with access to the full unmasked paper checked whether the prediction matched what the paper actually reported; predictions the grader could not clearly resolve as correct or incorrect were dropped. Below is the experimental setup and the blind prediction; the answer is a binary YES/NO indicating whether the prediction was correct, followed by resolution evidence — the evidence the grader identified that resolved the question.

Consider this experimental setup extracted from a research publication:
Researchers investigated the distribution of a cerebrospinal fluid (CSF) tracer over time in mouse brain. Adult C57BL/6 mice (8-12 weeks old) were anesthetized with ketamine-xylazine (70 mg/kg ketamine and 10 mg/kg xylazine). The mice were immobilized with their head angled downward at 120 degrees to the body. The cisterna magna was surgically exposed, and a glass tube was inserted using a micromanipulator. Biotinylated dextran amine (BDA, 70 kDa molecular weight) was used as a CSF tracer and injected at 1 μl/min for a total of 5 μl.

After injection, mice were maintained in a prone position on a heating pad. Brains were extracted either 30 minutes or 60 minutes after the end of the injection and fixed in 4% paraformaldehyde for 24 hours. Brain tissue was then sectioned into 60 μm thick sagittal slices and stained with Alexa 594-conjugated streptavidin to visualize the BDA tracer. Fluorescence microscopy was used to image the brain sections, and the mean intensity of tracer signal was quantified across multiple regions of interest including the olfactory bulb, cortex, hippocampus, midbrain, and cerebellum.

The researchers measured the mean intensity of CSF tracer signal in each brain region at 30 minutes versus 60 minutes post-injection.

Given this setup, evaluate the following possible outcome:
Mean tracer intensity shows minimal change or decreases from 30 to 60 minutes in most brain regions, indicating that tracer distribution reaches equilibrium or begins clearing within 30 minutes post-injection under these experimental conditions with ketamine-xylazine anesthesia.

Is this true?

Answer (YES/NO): YES